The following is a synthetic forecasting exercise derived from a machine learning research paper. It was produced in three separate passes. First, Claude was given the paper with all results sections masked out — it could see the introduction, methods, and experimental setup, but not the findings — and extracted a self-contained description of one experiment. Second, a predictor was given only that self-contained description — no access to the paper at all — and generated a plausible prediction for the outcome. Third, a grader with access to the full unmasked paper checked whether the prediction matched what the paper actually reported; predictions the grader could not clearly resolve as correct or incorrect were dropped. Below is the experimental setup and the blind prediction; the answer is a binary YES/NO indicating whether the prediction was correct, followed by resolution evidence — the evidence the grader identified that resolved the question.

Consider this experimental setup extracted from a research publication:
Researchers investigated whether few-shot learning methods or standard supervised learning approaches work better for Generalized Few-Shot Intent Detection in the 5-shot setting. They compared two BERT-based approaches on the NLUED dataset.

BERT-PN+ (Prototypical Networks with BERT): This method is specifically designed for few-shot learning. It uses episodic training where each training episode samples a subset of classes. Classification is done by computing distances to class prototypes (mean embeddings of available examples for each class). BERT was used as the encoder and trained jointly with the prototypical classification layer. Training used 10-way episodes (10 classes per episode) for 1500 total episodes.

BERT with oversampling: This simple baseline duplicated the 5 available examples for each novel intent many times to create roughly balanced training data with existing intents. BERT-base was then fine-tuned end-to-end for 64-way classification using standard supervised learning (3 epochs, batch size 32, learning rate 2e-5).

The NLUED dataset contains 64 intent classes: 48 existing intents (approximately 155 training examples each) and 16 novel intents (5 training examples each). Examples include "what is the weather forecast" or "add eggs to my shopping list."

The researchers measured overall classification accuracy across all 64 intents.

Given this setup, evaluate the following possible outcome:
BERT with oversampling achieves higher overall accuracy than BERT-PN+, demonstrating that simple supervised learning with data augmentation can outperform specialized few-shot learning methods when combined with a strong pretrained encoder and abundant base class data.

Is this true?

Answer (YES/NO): YES